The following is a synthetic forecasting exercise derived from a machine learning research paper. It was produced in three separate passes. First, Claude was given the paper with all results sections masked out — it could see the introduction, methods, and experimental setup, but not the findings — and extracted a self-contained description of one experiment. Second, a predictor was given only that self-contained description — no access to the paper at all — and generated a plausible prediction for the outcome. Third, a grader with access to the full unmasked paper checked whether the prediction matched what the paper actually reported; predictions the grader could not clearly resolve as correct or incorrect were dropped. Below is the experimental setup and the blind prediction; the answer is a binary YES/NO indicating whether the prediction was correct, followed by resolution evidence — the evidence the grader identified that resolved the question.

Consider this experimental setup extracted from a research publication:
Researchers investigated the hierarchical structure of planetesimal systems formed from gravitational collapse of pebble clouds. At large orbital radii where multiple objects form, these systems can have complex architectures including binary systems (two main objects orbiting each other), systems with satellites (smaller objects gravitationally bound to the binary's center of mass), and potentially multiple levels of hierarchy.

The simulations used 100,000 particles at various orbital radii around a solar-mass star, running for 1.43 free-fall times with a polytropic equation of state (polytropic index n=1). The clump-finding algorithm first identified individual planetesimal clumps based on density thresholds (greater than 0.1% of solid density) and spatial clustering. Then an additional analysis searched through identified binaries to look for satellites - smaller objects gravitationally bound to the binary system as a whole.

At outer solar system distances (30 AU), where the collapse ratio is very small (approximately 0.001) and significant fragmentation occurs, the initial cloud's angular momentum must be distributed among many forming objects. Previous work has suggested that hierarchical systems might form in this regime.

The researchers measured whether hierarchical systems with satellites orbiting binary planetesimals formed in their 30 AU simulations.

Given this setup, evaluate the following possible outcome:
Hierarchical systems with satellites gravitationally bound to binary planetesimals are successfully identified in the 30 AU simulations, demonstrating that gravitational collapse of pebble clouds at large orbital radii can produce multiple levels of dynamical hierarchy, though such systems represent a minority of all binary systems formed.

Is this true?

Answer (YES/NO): YES